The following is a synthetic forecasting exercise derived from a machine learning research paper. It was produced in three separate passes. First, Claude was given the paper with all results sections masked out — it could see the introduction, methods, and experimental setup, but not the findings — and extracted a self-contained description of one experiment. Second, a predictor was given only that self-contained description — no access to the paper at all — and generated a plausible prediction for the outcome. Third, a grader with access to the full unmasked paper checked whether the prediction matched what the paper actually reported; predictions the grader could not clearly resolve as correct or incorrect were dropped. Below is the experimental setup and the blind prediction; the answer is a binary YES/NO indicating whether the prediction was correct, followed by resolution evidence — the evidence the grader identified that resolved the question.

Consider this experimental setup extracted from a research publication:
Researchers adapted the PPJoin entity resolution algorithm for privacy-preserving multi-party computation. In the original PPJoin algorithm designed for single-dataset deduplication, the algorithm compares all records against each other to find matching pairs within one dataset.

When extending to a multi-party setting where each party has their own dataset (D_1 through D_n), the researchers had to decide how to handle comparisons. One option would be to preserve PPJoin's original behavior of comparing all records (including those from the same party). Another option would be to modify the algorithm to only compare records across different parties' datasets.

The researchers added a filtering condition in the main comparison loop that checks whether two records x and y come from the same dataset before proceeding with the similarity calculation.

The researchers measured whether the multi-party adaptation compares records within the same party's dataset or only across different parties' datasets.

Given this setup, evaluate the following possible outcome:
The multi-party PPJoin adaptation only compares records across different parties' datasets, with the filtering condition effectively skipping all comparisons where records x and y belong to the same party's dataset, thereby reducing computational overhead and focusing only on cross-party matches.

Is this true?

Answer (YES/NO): YES